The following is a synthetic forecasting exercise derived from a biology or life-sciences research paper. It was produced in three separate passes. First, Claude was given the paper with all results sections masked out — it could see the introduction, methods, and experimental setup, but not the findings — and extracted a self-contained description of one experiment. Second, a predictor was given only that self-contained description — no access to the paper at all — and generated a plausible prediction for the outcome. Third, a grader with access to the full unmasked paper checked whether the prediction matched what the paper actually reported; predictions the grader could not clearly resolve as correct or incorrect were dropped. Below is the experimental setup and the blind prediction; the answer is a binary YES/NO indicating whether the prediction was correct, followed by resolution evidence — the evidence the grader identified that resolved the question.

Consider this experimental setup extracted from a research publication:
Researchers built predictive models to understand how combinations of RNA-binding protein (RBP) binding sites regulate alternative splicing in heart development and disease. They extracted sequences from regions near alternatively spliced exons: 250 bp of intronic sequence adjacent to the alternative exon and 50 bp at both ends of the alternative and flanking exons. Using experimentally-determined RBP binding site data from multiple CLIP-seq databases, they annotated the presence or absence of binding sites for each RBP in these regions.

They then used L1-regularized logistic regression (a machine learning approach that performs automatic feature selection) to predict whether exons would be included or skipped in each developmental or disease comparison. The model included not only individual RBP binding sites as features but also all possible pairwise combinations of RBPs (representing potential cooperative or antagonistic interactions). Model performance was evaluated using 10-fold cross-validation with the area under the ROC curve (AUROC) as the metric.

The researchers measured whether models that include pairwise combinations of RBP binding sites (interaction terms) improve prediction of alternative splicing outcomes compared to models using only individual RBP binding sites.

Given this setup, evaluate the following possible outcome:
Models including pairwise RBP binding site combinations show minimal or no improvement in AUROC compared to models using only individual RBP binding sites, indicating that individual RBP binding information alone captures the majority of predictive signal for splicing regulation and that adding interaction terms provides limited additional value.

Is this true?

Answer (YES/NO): NO